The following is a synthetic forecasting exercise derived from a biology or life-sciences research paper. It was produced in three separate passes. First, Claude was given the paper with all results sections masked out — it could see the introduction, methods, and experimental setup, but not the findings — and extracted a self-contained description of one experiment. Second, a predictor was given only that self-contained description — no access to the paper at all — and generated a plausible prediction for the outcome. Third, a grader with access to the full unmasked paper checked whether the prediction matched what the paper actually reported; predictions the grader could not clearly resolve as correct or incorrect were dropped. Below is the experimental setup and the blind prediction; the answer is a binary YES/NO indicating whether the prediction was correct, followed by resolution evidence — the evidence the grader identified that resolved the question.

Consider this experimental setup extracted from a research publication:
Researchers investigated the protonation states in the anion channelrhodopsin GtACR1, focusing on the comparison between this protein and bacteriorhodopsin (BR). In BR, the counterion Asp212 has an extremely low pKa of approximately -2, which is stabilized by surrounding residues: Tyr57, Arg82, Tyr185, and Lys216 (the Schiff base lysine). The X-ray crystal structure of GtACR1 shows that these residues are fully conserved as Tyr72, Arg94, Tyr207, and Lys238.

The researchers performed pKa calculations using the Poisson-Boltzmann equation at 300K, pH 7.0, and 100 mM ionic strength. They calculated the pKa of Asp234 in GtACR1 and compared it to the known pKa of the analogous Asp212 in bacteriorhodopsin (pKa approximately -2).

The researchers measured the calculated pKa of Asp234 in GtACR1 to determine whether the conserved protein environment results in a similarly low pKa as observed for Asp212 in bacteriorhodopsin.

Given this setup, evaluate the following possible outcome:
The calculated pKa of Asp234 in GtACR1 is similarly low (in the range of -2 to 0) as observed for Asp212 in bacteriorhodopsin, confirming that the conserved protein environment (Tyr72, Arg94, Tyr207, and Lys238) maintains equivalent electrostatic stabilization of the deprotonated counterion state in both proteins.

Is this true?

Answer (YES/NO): NO